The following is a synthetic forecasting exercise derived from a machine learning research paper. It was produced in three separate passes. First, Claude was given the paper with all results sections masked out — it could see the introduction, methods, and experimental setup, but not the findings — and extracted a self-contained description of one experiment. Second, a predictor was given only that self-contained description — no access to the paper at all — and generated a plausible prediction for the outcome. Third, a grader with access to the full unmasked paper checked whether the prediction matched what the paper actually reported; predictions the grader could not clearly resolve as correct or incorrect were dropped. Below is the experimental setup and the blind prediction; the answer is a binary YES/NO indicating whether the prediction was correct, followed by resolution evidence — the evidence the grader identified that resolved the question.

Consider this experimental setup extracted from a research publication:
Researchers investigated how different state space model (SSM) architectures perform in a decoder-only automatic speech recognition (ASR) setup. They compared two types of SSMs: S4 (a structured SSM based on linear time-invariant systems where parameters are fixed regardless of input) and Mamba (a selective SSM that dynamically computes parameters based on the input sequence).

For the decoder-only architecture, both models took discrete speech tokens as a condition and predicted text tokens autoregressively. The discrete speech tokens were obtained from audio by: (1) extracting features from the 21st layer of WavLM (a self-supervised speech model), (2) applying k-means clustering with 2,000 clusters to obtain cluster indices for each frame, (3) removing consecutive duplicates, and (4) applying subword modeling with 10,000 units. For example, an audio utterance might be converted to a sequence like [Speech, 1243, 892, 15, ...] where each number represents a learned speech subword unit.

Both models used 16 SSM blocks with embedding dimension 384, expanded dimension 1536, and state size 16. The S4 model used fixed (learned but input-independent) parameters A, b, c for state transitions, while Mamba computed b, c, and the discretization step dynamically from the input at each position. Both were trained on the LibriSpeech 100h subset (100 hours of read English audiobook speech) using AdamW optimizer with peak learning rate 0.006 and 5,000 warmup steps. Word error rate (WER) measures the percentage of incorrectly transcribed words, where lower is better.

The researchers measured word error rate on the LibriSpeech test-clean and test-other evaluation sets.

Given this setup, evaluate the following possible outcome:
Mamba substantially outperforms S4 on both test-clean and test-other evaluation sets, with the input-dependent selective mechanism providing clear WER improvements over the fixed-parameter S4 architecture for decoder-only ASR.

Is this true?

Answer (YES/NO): YES